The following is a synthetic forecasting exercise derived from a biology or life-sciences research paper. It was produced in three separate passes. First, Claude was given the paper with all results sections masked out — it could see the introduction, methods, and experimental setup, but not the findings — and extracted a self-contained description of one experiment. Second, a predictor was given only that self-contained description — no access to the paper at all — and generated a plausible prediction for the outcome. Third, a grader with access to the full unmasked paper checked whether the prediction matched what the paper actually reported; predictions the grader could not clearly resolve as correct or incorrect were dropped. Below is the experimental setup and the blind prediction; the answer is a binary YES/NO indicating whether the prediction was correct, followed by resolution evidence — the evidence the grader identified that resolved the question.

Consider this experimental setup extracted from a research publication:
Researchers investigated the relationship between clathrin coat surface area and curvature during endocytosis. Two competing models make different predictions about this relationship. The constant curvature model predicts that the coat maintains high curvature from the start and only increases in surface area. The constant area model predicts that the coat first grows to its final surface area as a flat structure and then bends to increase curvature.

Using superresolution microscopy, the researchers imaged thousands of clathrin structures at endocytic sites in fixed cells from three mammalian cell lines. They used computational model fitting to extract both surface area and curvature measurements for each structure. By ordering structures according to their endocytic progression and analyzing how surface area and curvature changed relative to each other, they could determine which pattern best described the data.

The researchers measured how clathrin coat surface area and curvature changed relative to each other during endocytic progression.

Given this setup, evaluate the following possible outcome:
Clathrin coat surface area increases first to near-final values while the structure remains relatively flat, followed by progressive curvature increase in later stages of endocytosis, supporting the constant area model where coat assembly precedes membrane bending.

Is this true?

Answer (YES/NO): NO